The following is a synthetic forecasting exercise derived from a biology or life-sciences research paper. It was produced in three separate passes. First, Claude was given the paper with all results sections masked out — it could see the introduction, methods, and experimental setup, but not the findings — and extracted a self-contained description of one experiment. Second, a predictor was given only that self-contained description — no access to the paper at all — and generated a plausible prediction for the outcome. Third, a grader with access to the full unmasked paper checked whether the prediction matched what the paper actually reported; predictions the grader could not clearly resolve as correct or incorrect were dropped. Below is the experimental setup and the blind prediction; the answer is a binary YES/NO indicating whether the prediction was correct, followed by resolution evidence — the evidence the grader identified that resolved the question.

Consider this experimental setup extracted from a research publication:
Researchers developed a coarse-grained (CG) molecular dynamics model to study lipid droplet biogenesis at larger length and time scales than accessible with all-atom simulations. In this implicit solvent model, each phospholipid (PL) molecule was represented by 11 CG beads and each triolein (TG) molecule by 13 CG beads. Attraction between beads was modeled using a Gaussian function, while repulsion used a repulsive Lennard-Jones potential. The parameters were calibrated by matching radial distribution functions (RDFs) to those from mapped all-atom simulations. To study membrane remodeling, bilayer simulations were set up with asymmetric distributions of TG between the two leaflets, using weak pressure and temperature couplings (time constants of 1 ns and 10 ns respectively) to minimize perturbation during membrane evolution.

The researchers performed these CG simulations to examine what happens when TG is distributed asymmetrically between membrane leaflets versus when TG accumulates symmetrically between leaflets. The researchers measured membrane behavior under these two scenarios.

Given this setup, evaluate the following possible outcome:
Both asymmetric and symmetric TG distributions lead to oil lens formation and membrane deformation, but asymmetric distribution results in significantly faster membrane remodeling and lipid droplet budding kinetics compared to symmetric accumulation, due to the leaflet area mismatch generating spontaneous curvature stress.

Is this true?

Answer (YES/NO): NO